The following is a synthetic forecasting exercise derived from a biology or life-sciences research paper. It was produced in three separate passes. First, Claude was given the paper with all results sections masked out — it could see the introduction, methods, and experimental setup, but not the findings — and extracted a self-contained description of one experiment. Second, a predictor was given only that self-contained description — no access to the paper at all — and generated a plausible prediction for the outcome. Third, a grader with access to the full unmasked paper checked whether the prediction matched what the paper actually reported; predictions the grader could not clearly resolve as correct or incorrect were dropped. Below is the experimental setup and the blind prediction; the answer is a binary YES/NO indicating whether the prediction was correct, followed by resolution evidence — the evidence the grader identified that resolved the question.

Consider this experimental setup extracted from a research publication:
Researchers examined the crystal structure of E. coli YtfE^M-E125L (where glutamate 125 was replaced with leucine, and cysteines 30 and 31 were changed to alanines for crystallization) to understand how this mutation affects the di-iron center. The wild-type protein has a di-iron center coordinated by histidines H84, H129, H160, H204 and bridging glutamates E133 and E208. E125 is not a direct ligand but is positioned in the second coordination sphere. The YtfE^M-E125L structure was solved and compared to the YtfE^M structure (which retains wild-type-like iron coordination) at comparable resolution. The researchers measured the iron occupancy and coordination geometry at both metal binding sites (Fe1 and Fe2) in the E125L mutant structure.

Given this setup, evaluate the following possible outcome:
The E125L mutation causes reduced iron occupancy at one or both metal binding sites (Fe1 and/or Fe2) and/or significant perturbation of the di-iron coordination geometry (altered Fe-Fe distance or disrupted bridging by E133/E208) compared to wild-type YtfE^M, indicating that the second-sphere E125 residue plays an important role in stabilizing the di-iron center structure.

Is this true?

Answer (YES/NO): NO